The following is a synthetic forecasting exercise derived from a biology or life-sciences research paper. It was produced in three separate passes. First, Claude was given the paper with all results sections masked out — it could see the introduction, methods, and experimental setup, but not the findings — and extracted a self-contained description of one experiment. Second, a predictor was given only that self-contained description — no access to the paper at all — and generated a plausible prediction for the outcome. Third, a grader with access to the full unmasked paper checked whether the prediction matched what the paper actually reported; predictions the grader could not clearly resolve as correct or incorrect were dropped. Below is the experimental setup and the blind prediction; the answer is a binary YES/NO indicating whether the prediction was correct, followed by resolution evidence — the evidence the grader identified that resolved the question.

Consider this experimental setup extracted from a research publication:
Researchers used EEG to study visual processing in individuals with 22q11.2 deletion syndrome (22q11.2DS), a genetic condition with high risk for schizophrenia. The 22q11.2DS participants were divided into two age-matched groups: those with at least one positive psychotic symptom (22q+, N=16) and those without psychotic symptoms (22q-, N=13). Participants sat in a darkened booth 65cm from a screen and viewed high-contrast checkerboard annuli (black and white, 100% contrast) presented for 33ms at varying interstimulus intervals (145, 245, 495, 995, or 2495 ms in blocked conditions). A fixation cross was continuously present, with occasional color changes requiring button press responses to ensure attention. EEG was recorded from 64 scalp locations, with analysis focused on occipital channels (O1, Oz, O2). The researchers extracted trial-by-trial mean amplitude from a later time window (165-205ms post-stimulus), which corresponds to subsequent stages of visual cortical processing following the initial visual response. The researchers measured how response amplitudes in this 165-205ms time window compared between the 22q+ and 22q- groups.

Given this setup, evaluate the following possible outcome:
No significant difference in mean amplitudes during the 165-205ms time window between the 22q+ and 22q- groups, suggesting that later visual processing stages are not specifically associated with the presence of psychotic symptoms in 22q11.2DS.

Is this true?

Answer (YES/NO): NO